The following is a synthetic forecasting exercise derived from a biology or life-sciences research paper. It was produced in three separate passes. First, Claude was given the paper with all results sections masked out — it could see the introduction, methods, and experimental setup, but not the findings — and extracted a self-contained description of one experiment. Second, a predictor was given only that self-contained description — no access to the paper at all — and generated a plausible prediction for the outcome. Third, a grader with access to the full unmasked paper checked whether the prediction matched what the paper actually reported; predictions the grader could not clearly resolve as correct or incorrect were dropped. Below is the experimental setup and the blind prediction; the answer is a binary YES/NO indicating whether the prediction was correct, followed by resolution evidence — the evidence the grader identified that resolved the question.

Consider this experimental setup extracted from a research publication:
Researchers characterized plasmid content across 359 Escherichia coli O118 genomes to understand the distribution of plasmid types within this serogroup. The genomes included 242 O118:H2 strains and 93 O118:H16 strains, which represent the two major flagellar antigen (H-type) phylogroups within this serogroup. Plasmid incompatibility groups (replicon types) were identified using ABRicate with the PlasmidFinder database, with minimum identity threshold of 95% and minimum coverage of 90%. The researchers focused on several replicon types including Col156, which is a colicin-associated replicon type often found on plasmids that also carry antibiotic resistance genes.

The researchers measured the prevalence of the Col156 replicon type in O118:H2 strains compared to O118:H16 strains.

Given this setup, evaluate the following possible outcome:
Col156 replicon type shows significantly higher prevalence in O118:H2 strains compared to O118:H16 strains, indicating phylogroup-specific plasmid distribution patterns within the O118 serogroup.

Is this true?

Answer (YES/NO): YES